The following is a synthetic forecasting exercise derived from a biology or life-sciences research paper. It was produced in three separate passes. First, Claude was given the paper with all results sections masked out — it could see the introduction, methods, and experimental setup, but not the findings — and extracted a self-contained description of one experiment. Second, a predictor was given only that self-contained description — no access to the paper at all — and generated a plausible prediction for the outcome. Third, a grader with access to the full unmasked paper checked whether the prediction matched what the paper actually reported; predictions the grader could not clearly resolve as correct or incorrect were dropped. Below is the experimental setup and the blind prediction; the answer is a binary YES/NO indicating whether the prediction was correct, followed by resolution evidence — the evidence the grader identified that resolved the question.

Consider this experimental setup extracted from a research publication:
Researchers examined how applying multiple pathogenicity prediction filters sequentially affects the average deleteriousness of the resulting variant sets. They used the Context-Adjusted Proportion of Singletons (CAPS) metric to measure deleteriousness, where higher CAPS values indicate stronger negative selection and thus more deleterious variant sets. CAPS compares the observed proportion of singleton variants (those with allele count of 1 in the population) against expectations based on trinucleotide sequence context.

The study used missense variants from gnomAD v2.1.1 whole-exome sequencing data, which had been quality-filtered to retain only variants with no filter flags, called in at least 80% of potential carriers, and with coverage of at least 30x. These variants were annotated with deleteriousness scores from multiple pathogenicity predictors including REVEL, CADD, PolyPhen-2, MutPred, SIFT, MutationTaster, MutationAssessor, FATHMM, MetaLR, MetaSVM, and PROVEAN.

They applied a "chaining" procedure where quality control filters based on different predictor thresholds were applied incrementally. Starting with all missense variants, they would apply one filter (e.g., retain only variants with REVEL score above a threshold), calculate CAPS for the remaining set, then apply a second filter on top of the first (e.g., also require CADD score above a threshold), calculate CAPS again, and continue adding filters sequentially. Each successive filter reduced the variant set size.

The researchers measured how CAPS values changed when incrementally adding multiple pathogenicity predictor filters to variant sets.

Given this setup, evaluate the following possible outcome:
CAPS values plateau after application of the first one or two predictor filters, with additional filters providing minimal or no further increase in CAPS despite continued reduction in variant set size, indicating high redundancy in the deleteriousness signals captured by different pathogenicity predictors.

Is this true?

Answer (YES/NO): NO